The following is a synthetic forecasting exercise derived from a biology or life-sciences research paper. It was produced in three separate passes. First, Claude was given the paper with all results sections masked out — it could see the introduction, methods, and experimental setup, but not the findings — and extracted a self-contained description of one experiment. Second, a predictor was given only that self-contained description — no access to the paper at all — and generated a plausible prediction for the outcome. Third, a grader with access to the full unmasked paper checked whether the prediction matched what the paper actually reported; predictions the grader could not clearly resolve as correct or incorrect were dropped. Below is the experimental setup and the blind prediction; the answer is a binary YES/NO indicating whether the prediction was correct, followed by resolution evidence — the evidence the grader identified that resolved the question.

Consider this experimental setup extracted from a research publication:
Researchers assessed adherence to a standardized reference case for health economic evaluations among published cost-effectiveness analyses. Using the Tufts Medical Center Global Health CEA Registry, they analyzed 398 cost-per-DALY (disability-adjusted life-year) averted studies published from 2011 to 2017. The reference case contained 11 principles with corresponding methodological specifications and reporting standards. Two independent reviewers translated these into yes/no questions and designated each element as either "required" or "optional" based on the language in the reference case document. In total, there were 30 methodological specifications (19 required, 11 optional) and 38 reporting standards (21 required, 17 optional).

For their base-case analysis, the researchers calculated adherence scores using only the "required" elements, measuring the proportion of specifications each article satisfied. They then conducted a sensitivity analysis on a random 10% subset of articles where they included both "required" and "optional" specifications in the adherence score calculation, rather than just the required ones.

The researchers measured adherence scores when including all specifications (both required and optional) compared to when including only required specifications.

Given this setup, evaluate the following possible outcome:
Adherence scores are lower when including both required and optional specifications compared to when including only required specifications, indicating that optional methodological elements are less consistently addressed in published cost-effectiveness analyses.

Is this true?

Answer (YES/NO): YES